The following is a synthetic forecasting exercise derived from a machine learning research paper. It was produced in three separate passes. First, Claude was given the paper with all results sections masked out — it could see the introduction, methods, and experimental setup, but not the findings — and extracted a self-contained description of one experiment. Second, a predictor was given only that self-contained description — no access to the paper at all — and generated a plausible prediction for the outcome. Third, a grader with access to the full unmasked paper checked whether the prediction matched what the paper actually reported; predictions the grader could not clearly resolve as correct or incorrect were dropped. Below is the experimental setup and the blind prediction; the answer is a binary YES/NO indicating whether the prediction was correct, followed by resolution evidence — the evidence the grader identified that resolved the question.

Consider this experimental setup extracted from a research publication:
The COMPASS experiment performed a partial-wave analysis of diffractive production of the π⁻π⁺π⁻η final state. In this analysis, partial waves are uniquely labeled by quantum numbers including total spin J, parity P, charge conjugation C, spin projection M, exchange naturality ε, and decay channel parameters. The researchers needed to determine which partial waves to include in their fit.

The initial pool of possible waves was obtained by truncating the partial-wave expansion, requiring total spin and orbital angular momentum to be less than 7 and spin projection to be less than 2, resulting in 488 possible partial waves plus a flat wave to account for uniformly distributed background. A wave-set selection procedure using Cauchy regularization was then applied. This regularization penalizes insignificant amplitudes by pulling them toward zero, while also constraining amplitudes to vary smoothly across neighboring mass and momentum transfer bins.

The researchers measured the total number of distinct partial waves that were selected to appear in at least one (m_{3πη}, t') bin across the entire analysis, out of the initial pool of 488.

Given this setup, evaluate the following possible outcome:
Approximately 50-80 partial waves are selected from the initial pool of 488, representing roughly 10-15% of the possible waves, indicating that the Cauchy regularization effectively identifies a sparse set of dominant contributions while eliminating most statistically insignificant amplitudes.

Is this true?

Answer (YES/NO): NO